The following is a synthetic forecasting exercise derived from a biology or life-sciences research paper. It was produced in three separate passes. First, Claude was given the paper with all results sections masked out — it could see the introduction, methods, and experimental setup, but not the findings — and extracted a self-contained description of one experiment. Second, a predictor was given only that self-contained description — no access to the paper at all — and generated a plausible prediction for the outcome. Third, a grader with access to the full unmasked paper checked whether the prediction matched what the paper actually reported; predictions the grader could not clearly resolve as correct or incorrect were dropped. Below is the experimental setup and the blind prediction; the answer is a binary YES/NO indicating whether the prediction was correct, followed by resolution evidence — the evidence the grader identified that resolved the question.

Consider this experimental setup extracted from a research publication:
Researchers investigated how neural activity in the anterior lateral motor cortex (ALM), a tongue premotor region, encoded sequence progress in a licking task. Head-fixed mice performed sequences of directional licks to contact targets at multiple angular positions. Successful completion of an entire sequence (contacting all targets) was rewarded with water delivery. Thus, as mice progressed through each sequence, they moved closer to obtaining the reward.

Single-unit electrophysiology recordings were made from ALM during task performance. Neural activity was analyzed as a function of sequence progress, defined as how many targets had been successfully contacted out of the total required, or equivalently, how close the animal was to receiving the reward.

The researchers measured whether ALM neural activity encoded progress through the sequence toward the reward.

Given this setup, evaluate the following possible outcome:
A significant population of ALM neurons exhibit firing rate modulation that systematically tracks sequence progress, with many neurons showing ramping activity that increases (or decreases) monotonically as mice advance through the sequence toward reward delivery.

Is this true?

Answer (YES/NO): YES